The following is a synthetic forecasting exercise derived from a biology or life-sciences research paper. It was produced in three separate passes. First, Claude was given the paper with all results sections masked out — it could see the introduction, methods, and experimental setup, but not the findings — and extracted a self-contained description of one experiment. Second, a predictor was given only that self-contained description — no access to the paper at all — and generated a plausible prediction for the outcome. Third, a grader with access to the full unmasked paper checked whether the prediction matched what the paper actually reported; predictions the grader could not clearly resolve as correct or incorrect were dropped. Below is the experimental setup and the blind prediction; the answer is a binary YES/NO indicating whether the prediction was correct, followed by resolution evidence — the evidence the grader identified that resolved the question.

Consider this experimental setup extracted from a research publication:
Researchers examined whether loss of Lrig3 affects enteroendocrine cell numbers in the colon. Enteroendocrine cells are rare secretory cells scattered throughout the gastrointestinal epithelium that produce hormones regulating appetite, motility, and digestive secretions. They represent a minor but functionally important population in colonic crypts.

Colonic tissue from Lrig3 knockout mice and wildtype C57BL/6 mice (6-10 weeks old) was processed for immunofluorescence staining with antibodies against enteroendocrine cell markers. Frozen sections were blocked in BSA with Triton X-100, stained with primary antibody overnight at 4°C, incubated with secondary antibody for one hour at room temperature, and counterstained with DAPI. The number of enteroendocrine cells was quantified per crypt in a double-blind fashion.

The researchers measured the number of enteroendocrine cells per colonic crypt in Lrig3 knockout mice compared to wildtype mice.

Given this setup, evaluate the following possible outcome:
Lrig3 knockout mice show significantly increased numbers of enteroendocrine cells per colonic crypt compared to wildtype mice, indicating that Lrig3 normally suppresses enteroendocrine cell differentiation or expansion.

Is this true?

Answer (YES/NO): NO